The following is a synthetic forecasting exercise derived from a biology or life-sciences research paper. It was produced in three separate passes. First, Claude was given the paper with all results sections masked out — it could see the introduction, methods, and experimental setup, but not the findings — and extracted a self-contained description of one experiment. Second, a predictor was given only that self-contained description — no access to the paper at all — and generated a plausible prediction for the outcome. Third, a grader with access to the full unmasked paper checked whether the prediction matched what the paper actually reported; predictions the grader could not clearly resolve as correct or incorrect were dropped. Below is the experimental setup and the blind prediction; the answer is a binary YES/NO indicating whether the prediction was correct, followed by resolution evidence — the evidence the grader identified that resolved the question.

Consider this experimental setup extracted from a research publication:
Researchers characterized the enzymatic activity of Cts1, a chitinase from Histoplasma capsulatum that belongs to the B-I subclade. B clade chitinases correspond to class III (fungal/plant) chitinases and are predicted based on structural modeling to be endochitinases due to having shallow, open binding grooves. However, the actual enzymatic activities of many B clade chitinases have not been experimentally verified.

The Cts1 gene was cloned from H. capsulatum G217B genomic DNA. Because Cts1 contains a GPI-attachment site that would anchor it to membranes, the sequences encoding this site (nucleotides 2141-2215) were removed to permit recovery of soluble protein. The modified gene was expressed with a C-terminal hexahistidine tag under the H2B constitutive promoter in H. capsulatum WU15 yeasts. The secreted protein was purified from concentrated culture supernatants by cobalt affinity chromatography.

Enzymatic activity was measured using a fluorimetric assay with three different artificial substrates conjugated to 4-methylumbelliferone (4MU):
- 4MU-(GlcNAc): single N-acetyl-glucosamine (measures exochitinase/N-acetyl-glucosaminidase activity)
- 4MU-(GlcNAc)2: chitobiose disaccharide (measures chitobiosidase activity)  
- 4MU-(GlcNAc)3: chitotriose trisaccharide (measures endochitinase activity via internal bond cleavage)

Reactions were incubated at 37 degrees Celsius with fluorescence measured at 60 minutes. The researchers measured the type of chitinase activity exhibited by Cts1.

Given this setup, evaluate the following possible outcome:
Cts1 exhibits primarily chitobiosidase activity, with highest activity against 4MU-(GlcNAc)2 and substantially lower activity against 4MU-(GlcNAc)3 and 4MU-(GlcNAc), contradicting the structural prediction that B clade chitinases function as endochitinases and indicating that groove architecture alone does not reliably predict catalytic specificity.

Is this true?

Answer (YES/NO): NO